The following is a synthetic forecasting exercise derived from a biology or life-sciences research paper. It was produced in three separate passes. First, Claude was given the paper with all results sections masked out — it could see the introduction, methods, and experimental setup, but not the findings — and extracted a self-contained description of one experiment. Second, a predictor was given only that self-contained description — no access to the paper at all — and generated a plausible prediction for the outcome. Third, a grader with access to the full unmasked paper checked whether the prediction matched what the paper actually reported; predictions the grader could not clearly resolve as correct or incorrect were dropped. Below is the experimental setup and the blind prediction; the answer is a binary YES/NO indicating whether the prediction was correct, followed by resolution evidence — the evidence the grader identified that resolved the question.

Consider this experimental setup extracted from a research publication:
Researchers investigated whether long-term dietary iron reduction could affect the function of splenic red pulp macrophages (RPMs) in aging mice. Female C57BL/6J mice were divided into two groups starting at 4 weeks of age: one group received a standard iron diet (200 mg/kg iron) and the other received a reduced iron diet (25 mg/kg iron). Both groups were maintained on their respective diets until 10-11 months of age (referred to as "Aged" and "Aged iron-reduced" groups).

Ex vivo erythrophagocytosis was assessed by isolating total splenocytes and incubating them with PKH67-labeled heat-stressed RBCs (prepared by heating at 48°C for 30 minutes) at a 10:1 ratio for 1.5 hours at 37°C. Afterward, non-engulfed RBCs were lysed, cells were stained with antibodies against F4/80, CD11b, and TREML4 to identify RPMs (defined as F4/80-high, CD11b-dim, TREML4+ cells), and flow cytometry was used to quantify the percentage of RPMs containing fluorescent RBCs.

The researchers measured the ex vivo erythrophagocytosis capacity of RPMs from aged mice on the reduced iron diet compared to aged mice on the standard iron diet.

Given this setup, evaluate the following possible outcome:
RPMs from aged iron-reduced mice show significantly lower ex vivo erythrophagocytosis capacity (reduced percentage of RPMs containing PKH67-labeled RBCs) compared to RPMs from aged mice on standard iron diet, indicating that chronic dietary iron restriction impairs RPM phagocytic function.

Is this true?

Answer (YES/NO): NO